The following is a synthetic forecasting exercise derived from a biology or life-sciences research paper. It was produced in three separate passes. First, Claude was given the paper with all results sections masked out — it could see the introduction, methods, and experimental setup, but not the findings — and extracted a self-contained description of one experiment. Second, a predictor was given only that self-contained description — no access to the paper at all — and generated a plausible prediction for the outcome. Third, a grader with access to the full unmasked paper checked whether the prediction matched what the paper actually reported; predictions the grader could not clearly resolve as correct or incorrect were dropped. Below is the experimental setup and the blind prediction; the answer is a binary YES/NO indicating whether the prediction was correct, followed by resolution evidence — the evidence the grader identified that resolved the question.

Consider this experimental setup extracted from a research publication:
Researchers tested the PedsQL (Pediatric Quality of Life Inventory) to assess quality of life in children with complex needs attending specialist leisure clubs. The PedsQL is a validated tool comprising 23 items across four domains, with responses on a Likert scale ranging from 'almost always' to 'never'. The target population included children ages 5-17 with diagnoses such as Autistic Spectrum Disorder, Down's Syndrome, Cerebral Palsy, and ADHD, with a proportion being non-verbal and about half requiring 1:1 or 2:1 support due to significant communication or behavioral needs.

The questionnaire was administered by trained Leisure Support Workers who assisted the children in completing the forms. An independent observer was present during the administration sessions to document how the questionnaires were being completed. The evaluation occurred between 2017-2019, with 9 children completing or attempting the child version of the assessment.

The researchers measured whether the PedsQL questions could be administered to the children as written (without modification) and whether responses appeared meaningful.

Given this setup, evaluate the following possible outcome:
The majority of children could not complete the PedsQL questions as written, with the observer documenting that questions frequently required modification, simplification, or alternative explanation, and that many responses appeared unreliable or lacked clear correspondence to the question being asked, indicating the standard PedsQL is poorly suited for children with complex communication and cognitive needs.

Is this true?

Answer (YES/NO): YES